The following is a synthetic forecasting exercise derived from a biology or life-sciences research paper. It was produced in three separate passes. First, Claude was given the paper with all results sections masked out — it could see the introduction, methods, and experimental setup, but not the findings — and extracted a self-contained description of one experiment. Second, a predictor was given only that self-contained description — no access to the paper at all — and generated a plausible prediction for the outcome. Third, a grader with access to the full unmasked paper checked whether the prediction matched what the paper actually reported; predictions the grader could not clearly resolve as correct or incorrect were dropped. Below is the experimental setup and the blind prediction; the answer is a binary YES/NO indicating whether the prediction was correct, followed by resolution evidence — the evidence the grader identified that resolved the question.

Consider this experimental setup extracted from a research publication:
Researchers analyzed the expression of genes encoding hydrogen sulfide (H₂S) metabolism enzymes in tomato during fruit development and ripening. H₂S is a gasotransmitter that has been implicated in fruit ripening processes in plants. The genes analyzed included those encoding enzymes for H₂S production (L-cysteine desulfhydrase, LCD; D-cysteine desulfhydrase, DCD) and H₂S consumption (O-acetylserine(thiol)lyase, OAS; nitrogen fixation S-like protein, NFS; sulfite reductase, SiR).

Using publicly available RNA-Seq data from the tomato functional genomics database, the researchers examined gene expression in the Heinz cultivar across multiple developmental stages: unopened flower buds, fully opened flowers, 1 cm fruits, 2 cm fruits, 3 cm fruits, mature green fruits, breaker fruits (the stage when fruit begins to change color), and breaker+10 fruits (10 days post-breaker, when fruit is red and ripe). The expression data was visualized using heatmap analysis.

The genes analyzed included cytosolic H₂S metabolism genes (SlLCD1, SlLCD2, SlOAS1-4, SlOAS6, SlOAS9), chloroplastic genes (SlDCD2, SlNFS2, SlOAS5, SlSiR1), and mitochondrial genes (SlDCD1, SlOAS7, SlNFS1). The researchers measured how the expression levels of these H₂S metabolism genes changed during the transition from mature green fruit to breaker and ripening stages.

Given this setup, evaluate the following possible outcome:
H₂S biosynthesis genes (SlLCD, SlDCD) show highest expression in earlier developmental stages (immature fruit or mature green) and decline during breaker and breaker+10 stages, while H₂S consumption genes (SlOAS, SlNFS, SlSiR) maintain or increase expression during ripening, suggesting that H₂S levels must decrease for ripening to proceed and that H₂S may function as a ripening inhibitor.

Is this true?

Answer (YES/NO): NO